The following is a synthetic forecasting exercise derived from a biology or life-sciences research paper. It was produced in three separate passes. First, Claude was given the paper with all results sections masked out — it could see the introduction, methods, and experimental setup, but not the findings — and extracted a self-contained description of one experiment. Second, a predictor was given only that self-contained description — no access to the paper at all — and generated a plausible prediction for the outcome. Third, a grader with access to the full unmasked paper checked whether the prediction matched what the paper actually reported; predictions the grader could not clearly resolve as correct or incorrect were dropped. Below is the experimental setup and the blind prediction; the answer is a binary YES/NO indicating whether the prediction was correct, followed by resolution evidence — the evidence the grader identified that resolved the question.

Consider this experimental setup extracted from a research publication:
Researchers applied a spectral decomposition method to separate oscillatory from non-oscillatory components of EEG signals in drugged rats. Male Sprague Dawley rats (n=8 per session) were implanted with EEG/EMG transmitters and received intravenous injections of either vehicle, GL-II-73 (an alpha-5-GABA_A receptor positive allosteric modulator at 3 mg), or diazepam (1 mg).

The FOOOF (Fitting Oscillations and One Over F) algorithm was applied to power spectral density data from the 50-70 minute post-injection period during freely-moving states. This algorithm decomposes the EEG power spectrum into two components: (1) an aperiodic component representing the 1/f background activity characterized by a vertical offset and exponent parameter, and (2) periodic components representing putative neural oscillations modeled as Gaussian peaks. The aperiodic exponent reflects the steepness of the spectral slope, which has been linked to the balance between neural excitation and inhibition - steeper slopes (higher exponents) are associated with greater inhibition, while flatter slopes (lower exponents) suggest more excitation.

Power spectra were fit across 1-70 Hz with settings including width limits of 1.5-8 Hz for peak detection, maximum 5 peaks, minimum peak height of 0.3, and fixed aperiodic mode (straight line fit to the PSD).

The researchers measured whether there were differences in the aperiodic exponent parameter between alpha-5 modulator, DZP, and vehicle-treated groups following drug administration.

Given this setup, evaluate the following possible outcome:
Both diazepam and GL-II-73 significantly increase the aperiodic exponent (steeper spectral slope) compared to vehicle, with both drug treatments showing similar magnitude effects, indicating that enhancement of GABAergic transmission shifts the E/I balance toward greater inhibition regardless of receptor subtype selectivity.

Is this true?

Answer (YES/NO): NO